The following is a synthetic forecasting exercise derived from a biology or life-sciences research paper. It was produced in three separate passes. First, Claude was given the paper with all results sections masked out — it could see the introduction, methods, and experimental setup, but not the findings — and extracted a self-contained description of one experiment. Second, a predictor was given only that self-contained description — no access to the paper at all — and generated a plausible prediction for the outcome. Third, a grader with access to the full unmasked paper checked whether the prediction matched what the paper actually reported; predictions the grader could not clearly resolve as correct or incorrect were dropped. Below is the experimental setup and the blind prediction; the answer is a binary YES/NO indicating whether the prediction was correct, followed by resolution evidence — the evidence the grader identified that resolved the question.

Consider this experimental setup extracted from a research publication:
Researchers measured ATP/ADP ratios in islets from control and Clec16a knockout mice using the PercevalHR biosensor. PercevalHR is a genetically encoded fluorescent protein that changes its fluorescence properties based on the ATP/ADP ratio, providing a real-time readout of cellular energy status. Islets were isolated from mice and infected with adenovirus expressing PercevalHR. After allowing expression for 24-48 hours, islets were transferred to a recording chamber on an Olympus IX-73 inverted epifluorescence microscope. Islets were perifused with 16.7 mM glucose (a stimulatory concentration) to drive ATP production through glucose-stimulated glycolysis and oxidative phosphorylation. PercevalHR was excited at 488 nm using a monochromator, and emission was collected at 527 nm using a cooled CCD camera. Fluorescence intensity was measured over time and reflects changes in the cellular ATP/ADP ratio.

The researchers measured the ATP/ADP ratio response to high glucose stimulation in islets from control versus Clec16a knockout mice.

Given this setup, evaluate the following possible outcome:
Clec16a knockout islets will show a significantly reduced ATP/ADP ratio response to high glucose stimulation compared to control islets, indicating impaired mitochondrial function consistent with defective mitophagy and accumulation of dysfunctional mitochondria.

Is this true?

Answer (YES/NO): YES